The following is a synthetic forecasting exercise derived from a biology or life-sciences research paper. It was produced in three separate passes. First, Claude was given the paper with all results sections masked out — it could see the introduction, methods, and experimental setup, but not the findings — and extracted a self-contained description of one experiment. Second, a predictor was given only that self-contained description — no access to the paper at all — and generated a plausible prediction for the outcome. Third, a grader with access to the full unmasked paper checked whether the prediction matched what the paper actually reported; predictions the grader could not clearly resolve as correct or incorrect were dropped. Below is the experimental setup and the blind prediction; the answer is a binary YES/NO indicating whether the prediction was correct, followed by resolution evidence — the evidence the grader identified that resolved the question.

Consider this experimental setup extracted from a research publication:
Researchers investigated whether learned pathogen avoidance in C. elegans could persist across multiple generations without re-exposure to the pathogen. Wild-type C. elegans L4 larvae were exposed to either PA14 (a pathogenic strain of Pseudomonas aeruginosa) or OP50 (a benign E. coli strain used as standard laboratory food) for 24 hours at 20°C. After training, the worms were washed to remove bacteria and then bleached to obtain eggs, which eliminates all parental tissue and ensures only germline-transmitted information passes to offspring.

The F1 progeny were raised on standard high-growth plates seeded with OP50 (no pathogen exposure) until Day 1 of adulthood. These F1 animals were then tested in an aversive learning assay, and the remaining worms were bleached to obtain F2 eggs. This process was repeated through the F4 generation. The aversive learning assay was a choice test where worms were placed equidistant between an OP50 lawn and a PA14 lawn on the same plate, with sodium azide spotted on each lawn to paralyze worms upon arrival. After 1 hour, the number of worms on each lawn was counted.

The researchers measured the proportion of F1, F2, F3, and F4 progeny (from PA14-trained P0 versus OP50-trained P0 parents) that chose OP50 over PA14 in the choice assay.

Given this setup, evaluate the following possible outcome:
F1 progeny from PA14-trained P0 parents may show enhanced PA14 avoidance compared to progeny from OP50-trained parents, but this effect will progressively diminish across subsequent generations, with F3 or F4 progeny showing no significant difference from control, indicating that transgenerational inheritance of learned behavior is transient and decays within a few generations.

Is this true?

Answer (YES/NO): NO